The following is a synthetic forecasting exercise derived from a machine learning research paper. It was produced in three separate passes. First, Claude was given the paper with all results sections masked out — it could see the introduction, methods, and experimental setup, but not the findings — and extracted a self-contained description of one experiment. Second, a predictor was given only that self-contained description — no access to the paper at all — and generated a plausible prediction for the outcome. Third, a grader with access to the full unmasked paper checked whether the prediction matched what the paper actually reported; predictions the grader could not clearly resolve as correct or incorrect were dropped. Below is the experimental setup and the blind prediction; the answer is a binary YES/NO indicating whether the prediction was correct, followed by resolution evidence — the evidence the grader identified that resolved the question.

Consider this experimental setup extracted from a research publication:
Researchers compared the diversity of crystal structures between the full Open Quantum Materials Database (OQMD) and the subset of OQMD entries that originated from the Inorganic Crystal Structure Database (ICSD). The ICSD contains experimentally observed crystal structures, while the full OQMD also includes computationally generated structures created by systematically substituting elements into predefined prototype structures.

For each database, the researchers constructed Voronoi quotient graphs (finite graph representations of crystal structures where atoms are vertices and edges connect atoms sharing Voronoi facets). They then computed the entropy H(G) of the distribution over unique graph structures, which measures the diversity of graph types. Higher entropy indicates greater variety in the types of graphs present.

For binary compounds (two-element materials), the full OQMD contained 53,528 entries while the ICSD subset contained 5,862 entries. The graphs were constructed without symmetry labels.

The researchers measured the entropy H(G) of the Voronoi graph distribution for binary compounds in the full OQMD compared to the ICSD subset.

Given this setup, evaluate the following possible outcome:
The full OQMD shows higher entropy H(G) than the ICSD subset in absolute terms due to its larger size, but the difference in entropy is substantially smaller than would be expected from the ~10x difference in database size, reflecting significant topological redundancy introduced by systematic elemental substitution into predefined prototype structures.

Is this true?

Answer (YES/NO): NO